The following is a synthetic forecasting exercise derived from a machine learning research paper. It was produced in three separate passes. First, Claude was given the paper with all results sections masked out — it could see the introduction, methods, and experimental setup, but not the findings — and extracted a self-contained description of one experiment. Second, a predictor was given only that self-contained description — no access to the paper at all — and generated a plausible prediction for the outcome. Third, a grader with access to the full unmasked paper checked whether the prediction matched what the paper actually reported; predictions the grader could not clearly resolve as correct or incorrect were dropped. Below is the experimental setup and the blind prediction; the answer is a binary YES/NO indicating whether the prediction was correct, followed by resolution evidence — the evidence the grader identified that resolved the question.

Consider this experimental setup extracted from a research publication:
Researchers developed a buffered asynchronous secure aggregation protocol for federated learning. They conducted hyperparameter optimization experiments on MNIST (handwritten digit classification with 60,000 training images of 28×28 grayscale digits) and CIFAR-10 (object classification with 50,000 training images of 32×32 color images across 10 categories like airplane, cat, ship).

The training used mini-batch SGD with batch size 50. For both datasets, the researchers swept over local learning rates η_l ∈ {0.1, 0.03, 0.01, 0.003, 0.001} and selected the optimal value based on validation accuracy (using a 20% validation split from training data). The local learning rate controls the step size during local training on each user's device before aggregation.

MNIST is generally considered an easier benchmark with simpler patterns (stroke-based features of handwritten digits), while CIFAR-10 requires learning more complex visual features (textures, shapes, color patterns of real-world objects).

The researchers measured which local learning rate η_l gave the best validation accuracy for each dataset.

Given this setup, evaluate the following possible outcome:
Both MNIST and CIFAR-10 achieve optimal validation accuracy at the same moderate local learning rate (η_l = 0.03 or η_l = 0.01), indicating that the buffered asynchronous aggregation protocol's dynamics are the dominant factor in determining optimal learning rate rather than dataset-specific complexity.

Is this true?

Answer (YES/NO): NO